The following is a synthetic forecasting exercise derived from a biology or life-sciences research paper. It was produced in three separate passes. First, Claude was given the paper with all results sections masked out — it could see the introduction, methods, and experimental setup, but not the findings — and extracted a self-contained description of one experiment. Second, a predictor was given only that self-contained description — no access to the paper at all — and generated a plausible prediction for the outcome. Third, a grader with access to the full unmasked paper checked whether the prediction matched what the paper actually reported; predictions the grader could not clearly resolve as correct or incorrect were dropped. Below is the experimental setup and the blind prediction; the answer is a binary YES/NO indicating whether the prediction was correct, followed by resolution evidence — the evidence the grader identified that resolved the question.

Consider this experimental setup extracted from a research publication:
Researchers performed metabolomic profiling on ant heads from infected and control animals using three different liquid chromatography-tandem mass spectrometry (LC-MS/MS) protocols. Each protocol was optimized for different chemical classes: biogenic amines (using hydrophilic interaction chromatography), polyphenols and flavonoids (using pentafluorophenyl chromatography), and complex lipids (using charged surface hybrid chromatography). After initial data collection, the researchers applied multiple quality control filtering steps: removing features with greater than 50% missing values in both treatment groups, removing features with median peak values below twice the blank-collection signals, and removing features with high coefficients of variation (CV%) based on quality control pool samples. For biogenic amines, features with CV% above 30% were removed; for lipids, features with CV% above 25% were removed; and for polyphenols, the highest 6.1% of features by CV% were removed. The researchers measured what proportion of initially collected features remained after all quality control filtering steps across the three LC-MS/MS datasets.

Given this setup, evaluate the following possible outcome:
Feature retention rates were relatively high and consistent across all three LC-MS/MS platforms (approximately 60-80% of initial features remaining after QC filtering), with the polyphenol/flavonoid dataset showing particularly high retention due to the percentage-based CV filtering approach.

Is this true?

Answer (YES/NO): NO